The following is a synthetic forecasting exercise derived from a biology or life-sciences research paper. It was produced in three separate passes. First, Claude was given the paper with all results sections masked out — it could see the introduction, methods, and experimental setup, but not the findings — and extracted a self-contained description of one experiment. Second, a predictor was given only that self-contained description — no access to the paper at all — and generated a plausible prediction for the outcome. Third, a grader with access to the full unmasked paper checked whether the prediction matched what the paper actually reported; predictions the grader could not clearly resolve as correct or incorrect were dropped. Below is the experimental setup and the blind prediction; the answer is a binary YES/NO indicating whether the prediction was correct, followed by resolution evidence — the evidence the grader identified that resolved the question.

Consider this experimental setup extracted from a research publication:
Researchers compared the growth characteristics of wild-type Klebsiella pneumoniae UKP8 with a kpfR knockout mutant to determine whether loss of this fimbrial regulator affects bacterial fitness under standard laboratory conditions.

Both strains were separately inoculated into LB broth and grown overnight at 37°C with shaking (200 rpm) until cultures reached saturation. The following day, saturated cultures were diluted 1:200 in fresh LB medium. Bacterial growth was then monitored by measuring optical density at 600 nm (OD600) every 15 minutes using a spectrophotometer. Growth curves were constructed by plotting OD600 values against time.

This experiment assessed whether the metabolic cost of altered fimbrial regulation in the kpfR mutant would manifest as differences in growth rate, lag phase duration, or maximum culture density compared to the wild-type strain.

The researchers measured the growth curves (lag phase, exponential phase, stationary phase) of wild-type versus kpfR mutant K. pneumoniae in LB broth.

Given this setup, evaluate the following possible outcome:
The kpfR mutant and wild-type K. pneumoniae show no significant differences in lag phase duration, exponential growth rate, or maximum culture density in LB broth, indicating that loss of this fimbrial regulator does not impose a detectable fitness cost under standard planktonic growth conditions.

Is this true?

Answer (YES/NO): NO